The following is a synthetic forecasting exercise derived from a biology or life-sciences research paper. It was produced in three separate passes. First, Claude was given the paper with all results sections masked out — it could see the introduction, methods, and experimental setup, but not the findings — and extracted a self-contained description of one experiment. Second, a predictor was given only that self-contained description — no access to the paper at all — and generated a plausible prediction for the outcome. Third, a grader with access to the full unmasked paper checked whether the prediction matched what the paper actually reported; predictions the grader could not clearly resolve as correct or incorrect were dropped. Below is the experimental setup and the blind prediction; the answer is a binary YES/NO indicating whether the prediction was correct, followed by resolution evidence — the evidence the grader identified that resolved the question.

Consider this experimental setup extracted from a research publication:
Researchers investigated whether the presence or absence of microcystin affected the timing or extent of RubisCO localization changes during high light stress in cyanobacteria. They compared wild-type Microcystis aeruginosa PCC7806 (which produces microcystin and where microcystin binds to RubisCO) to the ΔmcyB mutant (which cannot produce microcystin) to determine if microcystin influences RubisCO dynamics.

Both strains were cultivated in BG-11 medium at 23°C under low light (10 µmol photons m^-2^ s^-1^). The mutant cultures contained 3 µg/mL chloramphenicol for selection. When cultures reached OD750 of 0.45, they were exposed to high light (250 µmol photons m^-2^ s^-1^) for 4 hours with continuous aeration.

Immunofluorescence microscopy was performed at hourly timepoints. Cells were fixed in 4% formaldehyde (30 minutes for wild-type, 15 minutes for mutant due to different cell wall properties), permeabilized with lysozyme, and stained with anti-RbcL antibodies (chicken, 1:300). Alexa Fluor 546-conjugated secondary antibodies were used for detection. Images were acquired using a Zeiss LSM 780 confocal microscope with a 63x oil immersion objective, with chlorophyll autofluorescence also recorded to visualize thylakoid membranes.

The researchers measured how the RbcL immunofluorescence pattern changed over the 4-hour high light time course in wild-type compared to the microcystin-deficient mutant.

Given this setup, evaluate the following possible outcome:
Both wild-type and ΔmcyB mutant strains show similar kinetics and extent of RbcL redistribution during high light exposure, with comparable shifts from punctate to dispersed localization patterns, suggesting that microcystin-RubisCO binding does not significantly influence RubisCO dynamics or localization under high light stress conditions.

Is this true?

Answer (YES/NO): NO